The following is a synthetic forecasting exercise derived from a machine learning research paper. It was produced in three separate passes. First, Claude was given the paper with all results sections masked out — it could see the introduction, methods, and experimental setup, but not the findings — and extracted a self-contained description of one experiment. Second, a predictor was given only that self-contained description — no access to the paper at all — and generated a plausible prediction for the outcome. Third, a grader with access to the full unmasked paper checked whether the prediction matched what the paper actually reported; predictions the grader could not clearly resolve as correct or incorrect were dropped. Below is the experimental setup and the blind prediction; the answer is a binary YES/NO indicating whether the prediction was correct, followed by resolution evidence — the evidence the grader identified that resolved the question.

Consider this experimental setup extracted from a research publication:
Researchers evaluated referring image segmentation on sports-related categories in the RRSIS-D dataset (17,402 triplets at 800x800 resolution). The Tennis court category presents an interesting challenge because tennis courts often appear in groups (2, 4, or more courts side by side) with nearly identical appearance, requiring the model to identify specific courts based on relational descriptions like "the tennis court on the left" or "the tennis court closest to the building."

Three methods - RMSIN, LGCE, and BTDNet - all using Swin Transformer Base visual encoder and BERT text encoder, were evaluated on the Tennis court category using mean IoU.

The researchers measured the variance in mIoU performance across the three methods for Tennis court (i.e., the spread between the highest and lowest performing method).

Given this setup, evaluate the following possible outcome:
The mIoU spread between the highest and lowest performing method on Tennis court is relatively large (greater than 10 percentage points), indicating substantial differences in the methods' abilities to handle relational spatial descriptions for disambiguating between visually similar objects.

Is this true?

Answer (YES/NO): YES